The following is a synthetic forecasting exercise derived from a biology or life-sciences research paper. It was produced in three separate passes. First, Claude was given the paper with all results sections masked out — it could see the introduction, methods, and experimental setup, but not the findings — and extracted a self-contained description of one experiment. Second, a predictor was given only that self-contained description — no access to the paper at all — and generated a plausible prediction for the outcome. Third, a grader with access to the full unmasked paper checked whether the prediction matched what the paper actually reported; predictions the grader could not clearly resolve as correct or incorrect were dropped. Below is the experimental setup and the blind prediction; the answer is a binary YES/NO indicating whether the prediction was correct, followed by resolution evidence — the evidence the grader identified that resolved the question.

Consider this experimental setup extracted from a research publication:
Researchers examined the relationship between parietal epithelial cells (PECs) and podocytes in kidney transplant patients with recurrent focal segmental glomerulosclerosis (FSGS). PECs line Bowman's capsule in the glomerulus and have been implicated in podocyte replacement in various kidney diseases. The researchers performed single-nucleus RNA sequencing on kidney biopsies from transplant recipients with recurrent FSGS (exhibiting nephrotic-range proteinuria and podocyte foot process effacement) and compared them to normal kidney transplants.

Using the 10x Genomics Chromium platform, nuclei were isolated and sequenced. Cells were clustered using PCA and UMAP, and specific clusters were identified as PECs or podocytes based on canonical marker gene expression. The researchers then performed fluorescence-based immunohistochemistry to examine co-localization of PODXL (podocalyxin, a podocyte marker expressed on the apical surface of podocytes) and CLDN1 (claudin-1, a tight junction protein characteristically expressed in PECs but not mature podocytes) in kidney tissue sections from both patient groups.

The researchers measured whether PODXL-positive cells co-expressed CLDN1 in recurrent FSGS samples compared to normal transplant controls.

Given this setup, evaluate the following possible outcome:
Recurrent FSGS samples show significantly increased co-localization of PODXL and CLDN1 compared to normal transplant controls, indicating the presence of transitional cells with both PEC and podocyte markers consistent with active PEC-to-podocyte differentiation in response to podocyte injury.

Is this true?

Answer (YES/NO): NO